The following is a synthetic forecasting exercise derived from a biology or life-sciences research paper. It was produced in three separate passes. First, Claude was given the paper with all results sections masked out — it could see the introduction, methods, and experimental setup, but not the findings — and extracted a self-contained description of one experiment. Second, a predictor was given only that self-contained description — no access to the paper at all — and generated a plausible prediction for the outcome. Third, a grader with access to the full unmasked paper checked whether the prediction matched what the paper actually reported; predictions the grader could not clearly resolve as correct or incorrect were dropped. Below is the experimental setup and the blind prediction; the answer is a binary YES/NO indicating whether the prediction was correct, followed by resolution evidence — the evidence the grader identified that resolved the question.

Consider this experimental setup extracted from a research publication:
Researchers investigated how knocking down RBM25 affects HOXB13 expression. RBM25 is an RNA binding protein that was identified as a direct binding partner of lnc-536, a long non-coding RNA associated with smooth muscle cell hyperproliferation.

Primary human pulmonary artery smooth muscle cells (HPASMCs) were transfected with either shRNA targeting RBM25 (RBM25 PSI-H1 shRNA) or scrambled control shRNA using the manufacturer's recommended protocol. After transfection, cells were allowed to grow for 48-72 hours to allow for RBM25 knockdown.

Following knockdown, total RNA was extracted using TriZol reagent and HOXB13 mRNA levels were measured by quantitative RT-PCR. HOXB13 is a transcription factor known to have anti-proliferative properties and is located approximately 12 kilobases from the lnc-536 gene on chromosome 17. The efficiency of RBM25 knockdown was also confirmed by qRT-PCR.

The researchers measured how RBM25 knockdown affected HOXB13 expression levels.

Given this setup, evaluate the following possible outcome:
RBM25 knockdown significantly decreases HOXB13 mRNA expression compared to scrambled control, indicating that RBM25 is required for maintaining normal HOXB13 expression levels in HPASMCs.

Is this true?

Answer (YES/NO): NO